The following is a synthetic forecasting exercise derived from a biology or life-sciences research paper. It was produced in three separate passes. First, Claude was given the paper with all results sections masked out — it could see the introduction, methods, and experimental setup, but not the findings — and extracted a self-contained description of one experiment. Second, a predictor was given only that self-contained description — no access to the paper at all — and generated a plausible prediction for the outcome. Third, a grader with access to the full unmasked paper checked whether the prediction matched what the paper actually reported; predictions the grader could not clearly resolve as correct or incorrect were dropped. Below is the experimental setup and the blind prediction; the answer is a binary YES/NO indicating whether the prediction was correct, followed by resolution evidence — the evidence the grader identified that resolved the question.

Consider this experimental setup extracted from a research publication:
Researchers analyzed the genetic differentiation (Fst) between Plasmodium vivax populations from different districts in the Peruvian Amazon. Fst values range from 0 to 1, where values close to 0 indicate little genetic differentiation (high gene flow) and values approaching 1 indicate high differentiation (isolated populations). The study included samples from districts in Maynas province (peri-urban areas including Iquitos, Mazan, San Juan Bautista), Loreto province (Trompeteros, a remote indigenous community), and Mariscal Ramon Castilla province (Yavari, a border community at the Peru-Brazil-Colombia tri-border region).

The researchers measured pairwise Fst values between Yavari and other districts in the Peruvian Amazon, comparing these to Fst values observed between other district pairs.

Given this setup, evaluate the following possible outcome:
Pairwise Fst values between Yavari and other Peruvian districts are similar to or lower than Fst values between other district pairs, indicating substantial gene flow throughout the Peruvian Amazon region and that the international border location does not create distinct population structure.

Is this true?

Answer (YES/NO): NO